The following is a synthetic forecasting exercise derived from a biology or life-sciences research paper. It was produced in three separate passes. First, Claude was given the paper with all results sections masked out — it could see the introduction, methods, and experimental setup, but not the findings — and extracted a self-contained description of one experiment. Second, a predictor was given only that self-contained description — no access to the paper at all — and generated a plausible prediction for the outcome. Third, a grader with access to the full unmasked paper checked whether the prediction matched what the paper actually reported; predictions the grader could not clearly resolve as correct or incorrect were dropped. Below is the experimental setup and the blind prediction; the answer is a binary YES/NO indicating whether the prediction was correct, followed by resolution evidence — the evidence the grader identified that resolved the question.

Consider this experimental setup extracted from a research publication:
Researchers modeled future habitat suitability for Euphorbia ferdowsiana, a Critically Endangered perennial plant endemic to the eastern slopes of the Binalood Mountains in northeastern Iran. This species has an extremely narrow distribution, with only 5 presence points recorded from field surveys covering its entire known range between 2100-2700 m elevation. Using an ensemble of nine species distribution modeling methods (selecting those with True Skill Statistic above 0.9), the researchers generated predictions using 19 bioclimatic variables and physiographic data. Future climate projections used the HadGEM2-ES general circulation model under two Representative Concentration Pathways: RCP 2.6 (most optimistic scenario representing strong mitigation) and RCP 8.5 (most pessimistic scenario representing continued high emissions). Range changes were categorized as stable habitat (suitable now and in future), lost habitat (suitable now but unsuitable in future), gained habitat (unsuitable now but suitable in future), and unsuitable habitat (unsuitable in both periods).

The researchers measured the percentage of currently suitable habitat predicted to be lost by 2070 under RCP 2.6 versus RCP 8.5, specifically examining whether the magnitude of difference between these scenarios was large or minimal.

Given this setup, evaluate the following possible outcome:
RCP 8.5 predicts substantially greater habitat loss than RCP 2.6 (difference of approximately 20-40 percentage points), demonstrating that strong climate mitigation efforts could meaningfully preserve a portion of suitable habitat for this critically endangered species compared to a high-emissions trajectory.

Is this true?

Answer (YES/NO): NO